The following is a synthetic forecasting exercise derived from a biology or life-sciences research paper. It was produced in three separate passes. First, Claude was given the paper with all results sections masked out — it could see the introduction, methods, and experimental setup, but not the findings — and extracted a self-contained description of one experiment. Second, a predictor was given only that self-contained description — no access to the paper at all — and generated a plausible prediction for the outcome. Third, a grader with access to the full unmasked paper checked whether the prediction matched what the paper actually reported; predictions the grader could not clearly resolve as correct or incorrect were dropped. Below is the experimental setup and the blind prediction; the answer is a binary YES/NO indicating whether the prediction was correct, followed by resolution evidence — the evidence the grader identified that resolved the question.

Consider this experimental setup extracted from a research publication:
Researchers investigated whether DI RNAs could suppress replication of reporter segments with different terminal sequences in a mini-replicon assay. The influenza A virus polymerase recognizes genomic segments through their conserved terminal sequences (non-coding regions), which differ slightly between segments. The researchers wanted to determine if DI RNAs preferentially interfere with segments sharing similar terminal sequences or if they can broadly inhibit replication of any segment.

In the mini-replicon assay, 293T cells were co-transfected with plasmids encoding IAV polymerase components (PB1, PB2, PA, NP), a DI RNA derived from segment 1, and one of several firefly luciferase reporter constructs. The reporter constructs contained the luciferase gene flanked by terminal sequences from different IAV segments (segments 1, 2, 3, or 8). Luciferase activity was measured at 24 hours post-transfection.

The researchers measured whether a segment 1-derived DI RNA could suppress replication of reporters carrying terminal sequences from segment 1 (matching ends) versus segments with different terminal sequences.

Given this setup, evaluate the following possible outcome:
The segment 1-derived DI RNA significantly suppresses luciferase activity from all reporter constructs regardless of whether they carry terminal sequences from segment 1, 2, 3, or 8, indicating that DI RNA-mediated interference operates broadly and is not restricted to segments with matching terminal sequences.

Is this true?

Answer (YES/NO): YES